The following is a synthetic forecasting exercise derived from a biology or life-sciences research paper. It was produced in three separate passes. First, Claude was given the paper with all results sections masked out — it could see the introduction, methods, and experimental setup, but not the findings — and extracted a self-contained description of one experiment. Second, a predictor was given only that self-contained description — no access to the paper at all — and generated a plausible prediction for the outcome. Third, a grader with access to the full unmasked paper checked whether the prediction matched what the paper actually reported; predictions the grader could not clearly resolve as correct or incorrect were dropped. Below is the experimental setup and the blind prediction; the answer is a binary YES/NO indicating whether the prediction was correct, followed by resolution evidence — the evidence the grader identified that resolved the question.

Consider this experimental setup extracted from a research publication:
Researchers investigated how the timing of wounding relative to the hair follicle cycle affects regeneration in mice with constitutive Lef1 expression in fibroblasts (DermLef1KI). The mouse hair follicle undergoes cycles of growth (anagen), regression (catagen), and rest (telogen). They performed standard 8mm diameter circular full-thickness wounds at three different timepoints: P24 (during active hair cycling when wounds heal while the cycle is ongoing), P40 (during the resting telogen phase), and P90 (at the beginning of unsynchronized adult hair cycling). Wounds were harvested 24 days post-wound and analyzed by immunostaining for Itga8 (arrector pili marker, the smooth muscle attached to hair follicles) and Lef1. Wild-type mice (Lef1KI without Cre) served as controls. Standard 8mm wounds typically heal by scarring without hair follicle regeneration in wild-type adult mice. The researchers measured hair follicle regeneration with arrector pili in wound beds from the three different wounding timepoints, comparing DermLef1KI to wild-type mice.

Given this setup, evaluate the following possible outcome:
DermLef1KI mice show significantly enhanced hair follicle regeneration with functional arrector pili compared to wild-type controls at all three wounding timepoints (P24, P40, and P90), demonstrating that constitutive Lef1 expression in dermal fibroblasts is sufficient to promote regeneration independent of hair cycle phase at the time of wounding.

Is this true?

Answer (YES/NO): NO